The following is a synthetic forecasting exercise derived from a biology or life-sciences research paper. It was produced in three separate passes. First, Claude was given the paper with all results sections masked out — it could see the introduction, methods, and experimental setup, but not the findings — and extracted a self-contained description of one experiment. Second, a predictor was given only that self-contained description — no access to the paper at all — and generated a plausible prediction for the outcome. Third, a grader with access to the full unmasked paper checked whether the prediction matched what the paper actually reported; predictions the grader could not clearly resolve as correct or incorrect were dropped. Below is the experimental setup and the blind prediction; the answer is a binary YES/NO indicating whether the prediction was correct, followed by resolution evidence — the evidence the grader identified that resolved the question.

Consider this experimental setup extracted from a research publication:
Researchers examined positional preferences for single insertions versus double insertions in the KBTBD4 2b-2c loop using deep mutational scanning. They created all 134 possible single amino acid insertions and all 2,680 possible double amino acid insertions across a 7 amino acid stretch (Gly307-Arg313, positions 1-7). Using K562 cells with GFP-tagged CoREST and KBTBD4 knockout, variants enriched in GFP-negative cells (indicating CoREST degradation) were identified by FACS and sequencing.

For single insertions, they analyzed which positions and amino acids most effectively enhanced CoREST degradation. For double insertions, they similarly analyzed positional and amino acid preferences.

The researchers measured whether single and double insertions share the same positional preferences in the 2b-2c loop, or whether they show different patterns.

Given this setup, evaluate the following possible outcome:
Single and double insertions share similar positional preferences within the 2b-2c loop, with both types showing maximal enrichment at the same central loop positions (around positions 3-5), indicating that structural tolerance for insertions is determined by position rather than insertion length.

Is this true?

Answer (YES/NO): NO